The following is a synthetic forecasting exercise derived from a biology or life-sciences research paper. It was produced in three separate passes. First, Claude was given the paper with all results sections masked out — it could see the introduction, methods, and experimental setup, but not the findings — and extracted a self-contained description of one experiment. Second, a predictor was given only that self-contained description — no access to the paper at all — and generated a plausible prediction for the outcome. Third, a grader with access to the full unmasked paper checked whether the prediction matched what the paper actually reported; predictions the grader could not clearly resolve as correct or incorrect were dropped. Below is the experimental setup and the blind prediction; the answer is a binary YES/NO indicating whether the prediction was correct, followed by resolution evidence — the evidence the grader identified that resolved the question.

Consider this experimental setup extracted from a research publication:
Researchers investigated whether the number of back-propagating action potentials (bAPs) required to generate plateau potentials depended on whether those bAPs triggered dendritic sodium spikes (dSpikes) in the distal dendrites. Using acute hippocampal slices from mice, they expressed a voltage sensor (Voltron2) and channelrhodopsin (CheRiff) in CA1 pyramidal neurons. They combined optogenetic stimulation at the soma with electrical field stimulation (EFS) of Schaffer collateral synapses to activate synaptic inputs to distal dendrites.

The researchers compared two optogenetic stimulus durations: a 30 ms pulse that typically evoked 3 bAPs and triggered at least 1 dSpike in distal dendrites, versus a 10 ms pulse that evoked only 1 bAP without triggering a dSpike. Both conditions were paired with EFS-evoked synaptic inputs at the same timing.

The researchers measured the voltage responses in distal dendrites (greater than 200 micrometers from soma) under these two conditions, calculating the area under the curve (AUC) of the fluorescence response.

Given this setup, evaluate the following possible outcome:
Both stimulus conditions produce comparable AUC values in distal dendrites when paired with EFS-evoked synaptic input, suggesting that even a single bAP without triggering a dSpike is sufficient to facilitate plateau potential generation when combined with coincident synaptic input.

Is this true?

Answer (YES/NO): NO